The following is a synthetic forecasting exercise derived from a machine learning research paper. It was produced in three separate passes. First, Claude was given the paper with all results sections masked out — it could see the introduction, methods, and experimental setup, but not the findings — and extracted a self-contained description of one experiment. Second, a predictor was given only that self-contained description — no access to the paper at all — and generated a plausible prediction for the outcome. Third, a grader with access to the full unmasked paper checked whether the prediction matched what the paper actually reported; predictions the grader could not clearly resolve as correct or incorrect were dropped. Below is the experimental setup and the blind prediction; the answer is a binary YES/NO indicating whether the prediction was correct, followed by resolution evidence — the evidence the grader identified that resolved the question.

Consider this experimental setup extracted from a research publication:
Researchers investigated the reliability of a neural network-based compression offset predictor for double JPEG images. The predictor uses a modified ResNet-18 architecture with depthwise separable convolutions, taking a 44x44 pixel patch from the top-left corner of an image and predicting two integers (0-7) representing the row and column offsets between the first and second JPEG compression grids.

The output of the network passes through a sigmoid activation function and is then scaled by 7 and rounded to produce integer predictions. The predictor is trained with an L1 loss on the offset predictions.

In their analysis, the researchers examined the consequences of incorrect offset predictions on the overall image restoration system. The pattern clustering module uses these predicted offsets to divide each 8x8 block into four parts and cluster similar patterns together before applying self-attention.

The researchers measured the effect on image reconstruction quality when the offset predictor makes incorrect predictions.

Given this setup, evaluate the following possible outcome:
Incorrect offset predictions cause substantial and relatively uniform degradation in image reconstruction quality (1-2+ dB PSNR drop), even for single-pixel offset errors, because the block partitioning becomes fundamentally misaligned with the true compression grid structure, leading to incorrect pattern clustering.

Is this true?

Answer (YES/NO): NO